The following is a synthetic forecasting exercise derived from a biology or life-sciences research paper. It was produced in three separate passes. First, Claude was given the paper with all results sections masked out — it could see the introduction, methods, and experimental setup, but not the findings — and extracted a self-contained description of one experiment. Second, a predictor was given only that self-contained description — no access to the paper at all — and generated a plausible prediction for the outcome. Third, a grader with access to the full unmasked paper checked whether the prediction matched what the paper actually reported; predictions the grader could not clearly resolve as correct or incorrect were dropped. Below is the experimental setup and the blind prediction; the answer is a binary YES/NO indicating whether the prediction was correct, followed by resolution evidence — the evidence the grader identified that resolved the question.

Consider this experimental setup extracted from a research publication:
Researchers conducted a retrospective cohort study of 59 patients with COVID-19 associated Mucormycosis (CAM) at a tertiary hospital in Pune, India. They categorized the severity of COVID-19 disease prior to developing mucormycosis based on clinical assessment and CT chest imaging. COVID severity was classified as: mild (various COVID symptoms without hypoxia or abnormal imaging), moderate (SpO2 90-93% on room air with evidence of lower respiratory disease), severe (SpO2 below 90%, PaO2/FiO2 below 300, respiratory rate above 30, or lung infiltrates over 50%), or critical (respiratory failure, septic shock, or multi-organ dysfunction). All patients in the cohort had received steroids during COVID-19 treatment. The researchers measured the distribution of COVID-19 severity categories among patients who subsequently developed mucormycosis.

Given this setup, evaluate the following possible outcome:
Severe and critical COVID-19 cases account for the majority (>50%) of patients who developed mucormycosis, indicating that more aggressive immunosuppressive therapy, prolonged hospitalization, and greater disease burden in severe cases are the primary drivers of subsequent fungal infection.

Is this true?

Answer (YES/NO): NO